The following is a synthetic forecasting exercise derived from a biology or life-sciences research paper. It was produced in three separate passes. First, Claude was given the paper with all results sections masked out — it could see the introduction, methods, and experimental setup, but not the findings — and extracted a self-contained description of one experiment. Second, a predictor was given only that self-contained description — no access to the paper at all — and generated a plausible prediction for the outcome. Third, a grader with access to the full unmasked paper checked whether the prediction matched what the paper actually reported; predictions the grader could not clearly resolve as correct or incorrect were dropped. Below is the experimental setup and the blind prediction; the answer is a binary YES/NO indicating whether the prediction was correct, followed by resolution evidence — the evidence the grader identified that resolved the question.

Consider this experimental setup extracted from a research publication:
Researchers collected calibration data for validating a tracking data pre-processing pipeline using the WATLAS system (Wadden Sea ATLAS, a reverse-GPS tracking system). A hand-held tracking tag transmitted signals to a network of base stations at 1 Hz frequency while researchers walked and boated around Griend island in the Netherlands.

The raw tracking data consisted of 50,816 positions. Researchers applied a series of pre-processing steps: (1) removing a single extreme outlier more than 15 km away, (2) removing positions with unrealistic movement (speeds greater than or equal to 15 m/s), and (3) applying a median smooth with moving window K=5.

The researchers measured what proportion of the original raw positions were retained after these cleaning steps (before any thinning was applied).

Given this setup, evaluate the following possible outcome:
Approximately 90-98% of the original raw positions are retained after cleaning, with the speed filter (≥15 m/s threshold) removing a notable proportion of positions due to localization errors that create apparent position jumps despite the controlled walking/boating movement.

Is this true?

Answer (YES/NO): NO